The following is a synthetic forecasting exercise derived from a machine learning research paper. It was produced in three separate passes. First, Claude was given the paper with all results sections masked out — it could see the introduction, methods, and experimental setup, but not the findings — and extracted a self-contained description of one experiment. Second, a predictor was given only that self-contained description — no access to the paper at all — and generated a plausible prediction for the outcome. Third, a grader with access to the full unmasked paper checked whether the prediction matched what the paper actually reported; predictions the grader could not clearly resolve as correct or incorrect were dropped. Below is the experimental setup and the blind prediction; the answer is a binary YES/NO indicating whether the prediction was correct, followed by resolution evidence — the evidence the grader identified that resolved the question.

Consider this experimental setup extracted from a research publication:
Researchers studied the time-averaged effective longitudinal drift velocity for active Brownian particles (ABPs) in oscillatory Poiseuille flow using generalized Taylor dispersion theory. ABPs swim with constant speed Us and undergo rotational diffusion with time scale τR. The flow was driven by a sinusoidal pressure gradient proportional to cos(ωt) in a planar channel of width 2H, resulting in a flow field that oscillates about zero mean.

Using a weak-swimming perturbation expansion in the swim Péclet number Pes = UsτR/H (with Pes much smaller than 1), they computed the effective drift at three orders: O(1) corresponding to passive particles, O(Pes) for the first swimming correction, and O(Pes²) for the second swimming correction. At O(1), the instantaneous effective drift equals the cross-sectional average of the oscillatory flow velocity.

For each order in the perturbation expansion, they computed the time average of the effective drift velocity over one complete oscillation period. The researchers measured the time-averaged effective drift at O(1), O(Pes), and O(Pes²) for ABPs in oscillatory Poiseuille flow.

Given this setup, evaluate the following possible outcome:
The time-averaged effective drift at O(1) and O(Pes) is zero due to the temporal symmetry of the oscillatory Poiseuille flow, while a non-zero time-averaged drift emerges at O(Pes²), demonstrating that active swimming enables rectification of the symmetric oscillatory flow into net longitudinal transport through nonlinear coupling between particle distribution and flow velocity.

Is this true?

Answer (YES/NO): NO